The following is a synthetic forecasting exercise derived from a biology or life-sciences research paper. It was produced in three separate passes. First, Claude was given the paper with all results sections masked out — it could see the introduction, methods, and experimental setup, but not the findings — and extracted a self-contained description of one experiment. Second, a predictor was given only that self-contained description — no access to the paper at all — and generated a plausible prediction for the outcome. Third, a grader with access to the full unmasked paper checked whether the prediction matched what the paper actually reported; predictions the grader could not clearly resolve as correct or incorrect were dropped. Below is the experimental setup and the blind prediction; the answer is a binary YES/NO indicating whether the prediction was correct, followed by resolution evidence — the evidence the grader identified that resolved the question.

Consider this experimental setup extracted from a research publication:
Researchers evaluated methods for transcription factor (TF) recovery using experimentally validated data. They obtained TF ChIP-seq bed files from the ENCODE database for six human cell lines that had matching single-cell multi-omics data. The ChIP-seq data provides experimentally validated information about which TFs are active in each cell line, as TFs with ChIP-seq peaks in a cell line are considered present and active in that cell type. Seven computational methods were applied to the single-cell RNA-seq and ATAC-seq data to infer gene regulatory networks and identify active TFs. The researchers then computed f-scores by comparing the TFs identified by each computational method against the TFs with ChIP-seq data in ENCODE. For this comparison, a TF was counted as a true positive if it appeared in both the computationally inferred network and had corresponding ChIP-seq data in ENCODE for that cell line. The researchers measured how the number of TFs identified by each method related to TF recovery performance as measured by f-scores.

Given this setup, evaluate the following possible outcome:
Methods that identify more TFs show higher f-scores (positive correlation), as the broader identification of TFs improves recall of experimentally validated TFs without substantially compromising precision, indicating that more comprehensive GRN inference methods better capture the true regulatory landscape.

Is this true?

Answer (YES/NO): NO